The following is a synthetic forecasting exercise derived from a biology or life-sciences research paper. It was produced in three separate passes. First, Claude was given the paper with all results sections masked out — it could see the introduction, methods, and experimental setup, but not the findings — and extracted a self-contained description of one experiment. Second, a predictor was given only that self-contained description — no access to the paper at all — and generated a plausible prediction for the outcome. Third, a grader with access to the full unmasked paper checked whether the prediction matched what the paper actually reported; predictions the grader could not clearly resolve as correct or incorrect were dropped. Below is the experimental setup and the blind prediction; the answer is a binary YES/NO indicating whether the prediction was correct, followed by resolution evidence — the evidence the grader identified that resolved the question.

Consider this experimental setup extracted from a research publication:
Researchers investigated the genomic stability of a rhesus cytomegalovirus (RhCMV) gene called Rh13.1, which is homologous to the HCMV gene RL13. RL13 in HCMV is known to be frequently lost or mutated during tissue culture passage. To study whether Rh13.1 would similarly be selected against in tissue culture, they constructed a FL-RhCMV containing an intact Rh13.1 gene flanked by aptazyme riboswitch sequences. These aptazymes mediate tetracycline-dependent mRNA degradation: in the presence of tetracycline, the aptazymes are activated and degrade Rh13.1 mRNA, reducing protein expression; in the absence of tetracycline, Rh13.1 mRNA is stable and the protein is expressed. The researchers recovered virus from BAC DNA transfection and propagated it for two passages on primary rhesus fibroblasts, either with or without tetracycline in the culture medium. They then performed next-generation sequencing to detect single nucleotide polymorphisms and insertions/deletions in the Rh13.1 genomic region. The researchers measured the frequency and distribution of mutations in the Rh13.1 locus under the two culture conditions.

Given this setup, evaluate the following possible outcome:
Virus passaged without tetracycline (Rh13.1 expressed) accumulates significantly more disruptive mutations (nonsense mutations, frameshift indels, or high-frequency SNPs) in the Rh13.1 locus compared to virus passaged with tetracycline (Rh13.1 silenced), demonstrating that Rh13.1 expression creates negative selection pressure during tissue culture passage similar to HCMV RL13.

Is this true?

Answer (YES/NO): YES